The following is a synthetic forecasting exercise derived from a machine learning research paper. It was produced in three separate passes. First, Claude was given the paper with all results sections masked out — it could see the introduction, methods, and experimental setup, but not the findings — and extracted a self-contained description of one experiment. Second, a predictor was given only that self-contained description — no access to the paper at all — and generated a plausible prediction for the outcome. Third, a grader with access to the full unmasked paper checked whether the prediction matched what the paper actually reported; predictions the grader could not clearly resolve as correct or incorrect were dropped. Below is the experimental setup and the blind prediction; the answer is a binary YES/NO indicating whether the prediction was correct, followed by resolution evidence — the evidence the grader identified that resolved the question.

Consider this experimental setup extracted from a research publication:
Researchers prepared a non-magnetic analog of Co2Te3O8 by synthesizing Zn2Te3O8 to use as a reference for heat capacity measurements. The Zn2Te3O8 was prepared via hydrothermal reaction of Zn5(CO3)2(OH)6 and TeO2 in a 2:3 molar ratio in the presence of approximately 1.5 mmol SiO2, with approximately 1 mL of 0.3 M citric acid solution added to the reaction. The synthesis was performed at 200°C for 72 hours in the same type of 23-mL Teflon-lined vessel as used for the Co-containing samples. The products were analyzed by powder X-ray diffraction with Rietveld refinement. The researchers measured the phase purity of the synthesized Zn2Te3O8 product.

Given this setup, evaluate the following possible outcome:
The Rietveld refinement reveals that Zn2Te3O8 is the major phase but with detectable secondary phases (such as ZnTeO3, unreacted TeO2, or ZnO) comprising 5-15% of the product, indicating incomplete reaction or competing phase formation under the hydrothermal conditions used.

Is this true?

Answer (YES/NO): NO